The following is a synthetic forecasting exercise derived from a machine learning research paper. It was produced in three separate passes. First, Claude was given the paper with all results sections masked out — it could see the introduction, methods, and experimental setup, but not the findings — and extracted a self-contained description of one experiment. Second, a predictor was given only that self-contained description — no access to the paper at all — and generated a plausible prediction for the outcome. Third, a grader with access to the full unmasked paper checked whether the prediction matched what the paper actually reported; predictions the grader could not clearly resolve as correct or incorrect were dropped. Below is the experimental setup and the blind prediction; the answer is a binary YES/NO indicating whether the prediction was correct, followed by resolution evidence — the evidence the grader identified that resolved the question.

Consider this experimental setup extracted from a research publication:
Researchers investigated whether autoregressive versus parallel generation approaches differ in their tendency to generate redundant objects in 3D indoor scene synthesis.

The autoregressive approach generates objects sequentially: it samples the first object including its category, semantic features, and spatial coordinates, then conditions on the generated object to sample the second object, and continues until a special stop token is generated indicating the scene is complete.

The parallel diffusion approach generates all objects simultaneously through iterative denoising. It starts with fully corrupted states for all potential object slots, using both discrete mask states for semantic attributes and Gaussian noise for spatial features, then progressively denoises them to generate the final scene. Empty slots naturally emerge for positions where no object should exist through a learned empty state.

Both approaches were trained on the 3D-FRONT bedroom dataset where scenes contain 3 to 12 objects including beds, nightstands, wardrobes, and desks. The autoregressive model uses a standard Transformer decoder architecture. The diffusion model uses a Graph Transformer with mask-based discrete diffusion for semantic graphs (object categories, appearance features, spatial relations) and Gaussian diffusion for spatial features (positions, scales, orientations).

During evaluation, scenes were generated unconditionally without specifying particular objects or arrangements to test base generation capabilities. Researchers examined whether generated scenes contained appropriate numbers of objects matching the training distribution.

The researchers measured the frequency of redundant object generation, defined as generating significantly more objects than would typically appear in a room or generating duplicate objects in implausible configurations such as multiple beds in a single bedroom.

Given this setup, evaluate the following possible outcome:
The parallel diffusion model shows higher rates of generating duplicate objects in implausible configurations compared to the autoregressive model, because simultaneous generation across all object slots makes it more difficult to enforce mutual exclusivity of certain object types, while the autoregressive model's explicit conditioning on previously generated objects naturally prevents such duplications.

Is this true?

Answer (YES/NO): NO